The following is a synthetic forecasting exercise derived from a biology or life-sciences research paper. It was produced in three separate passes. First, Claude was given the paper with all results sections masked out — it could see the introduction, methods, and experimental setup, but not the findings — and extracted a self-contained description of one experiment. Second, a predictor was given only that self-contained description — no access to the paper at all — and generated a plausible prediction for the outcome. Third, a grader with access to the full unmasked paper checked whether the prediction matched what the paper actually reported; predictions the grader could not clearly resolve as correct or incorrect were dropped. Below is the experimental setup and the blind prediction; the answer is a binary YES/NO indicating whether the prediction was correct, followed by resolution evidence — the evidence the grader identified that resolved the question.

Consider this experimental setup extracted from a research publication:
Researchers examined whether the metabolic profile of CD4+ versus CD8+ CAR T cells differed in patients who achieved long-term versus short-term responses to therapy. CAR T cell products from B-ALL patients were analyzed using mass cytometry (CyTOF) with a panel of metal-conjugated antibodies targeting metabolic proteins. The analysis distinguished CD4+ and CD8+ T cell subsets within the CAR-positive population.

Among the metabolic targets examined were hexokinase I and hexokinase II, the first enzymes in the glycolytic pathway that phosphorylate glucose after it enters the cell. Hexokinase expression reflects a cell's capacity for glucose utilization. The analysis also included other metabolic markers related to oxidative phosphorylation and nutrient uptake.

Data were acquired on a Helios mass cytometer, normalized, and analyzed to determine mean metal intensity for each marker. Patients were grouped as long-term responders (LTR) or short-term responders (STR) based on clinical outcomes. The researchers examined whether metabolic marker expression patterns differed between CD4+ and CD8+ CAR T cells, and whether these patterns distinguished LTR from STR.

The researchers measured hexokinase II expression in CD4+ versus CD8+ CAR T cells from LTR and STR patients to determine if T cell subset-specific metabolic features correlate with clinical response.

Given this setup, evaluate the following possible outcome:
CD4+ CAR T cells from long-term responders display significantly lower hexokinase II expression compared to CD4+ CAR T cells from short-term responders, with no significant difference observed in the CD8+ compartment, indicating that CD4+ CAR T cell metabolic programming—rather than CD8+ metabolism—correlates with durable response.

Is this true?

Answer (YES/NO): NO